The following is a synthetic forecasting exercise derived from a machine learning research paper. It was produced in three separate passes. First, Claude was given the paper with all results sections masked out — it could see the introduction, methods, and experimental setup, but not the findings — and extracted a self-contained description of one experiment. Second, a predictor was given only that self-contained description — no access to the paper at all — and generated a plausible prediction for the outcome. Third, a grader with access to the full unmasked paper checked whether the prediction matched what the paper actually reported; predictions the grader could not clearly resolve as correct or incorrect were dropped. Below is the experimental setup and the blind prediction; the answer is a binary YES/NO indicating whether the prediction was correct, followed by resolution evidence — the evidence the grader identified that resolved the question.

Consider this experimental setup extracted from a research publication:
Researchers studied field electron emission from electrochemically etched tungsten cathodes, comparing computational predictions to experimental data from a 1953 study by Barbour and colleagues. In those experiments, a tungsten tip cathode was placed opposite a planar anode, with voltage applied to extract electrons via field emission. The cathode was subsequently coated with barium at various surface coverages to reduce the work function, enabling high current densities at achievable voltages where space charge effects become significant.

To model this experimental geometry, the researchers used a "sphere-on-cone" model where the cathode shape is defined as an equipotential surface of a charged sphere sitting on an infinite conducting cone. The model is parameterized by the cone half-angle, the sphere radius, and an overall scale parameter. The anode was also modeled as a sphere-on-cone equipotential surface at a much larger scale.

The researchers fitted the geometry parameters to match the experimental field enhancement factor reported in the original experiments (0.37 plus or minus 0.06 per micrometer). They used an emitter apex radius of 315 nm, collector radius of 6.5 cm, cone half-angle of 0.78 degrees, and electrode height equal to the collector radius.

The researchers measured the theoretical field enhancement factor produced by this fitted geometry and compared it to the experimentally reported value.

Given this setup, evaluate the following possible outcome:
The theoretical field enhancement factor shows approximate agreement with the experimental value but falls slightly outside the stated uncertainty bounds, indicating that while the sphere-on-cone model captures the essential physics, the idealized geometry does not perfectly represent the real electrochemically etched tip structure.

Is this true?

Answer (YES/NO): NO